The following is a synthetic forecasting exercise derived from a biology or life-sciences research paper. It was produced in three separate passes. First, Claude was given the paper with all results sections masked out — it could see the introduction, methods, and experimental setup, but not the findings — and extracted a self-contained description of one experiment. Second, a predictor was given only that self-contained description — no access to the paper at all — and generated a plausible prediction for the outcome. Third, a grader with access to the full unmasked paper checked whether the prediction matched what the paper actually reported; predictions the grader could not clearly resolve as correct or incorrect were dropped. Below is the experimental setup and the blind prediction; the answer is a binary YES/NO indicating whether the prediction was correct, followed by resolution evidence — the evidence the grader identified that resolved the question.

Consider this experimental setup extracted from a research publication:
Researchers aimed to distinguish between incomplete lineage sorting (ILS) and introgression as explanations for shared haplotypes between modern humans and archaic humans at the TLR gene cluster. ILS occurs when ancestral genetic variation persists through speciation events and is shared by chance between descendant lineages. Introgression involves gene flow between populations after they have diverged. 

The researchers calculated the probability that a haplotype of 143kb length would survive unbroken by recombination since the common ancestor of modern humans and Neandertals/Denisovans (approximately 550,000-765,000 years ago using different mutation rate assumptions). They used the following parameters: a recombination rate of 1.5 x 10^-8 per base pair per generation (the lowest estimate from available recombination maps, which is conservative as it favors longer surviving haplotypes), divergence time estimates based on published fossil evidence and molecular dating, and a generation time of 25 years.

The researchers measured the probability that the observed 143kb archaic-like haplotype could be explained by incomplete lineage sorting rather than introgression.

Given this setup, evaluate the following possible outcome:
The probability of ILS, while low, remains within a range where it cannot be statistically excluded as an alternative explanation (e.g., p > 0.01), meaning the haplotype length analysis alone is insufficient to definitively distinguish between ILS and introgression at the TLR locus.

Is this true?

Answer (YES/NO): NO